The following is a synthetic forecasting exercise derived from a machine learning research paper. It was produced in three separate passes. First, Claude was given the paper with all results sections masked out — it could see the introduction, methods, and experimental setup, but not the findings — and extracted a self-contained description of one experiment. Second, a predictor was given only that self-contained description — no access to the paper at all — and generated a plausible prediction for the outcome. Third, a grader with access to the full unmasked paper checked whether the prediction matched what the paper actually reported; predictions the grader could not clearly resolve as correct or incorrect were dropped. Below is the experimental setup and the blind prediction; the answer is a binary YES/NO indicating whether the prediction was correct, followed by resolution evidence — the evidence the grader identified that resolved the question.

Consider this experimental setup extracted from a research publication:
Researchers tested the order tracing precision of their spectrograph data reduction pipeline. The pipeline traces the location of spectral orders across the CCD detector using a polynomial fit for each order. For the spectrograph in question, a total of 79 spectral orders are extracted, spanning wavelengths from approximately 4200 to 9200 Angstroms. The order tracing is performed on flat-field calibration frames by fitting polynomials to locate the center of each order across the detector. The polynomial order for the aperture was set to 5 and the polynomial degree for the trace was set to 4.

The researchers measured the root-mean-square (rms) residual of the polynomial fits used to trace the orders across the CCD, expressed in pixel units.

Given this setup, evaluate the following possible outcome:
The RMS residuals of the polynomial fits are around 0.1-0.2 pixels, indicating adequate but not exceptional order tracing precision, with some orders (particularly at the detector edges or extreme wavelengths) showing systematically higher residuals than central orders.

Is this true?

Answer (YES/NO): NO